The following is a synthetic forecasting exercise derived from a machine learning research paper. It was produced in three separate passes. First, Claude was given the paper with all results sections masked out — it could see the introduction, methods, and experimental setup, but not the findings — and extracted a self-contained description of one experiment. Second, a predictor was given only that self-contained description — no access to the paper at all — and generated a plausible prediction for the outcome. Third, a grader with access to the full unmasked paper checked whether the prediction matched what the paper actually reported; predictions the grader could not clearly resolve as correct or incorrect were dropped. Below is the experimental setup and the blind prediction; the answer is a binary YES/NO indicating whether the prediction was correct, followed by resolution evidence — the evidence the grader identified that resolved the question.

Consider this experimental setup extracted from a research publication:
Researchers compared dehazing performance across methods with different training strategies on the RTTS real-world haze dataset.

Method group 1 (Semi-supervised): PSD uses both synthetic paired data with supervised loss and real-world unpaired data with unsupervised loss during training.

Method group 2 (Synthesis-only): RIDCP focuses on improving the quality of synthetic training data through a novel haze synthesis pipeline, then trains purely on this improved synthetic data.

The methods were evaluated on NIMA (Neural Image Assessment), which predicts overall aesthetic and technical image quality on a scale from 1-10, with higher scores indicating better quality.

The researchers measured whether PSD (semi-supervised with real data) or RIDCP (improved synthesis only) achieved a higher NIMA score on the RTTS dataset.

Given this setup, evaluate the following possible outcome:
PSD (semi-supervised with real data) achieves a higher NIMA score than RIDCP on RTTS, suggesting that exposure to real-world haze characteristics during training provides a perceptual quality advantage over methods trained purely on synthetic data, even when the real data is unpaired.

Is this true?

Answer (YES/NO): NO